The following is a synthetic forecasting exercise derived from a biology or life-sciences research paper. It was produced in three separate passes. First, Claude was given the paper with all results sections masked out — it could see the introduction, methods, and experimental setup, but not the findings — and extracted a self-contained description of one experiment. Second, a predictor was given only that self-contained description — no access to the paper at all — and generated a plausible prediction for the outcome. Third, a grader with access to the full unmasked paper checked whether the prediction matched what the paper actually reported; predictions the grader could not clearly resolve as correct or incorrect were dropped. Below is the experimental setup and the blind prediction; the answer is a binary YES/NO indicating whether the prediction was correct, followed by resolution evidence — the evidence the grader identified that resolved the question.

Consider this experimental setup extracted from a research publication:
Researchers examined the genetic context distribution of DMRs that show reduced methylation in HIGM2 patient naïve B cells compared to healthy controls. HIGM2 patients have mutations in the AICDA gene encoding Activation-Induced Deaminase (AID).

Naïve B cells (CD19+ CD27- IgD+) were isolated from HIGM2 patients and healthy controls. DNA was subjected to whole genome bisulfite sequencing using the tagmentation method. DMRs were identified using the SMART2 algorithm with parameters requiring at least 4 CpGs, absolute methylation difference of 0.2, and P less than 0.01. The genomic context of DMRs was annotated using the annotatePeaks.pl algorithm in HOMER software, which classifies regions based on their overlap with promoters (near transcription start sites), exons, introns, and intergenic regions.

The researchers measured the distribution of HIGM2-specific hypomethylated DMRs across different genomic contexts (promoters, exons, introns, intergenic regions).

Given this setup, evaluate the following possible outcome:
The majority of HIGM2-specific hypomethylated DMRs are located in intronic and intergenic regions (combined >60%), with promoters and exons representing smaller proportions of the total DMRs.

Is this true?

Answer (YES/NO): YES